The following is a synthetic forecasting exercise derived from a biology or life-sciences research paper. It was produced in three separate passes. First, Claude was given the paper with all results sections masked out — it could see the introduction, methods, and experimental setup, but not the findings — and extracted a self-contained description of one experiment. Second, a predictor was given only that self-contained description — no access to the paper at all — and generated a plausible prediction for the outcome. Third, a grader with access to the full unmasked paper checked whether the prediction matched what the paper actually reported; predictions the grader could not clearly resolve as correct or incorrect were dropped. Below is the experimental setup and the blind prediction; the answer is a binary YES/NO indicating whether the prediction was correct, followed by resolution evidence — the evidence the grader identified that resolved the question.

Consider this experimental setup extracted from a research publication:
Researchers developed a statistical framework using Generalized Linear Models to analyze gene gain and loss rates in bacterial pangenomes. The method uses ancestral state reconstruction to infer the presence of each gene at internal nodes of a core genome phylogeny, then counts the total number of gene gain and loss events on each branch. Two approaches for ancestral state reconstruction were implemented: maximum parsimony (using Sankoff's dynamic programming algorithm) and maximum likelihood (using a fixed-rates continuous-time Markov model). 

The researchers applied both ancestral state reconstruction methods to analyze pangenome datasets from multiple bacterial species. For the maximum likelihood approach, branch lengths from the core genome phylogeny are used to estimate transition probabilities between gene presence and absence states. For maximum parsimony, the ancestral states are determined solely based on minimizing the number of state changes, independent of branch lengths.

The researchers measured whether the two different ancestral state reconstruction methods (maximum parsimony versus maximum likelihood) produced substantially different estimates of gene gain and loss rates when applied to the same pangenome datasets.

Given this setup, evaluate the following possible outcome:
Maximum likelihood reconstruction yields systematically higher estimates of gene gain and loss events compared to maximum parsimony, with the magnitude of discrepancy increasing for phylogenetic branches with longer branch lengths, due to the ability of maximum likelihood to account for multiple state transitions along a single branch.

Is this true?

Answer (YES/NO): NO